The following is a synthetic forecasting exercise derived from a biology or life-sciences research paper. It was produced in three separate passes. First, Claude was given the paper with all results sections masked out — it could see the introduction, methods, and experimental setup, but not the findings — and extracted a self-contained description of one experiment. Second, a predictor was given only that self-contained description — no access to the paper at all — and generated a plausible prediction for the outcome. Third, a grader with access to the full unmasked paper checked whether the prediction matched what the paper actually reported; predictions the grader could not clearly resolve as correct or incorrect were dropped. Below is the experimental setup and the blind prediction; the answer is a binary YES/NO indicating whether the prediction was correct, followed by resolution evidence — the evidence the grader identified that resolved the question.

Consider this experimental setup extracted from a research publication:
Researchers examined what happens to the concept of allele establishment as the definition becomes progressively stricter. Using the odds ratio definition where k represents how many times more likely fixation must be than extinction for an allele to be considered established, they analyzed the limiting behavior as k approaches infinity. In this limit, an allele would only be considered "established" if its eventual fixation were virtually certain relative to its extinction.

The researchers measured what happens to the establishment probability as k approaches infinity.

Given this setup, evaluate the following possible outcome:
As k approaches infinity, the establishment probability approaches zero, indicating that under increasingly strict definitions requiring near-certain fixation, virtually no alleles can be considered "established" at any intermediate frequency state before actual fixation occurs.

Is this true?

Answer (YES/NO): NO